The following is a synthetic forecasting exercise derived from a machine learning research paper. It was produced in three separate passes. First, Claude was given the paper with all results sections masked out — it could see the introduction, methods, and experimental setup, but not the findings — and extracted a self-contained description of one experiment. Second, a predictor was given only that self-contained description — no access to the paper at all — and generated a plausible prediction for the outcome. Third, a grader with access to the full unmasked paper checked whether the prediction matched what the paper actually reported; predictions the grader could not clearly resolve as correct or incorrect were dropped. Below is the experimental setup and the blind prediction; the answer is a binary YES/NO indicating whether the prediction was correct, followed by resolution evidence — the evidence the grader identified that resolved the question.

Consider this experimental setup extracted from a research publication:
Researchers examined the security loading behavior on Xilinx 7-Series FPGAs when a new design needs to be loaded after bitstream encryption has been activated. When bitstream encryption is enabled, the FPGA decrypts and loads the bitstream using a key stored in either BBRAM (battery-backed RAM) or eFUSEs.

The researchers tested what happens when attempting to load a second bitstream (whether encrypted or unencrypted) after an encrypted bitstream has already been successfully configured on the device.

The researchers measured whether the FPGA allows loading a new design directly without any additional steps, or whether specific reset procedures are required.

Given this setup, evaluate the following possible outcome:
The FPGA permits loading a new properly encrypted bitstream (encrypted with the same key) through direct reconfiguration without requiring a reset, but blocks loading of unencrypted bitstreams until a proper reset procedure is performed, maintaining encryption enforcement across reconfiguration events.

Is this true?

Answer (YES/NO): NO